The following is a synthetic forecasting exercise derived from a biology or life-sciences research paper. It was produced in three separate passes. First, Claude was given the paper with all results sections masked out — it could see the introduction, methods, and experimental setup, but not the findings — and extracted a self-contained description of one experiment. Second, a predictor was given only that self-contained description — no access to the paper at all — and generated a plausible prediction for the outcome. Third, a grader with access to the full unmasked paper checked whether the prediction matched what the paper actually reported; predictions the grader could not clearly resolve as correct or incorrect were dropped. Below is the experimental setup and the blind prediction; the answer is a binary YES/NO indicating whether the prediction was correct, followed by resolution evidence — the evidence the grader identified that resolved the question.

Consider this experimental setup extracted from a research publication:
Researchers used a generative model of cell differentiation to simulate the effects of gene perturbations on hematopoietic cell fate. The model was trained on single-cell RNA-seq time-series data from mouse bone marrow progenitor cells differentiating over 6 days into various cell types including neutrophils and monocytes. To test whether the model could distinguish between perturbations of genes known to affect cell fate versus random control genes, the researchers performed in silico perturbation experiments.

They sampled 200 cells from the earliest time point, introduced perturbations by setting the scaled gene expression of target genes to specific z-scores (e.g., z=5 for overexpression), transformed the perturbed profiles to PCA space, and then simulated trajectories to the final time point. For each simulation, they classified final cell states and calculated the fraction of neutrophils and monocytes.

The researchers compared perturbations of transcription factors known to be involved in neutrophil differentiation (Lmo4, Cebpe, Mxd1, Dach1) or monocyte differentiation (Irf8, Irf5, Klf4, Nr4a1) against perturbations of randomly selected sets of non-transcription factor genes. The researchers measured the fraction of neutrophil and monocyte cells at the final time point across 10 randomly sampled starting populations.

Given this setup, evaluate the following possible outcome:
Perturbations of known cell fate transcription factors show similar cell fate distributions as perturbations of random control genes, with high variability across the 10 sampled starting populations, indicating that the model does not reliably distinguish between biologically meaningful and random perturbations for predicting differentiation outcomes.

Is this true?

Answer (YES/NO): NO